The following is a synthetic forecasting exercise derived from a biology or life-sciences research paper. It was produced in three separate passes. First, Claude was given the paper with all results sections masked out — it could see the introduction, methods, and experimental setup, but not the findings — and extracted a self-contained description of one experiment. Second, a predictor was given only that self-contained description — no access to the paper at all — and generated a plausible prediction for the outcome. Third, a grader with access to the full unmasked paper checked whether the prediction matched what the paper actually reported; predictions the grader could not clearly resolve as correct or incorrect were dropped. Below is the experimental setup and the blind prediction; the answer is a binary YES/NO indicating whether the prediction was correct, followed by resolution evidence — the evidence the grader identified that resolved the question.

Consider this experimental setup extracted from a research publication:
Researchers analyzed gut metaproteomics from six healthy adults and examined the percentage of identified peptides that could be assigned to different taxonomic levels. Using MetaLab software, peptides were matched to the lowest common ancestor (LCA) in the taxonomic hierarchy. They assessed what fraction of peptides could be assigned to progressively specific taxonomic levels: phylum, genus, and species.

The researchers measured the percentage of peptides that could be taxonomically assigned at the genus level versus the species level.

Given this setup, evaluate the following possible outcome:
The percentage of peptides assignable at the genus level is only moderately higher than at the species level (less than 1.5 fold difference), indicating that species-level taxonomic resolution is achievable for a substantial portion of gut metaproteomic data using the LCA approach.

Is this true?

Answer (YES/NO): NO